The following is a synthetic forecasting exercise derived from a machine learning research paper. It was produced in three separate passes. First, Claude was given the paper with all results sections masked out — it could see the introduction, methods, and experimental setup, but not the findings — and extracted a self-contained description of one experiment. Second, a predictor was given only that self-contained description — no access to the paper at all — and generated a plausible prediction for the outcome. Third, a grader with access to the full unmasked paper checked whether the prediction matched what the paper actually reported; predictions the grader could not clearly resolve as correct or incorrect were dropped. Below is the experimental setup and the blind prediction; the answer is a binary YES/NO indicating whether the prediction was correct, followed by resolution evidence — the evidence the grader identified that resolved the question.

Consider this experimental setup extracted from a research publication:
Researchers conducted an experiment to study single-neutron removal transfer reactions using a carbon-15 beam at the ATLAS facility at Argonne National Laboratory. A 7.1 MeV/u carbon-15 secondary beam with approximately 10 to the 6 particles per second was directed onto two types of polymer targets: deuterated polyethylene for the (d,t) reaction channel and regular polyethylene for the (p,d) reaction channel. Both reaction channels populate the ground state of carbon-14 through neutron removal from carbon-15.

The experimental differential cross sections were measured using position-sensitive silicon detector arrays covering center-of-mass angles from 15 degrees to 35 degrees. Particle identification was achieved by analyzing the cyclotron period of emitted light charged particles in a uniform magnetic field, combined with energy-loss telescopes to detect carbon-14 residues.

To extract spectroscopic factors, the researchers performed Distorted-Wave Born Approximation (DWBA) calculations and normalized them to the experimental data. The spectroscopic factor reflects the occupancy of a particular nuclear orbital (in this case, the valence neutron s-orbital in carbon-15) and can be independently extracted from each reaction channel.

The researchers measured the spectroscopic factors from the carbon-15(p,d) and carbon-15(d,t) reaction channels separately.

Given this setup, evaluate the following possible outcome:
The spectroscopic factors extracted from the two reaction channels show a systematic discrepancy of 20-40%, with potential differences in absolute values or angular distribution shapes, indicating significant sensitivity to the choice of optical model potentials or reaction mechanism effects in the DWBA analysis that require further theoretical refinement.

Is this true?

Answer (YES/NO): NO